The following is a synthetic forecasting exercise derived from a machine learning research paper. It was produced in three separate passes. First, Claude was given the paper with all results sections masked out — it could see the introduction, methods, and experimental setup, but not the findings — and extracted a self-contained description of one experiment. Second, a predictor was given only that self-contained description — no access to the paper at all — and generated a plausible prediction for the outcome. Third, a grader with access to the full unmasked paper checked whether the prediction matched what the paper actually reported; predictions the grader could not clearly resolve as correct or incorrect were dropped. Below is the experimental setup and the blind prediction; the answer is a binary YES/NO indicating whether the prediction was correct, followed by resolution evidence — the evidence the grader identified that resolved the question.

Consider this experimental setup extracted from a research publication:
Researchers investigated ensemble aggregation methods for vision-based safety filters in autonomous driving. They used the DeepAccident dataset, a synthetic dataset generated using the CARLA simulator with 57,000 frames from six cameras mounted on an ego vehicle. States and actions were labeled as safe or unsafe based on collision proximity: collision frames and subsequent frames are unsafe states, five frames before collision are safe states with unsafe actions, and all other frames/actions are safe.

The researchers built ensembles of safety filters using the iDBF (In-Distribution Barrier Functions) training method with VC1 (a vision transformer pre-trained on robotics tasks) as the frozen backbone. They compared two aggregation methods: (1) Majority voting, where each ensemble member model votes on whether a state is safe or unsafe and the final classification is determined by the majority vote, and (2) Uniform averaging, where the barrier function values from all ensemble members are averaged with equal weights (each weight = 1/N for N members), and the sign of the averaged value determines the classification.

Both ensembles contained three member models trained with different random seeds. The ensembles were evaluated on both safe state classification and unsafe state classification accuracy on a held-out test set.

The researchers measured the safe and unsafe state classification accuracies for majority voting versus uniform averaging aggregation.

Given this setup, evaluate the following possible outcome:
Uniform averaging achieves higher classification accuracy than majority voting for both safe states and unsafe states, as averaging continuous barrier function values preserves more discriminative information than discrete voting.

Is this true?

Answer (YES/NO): NO